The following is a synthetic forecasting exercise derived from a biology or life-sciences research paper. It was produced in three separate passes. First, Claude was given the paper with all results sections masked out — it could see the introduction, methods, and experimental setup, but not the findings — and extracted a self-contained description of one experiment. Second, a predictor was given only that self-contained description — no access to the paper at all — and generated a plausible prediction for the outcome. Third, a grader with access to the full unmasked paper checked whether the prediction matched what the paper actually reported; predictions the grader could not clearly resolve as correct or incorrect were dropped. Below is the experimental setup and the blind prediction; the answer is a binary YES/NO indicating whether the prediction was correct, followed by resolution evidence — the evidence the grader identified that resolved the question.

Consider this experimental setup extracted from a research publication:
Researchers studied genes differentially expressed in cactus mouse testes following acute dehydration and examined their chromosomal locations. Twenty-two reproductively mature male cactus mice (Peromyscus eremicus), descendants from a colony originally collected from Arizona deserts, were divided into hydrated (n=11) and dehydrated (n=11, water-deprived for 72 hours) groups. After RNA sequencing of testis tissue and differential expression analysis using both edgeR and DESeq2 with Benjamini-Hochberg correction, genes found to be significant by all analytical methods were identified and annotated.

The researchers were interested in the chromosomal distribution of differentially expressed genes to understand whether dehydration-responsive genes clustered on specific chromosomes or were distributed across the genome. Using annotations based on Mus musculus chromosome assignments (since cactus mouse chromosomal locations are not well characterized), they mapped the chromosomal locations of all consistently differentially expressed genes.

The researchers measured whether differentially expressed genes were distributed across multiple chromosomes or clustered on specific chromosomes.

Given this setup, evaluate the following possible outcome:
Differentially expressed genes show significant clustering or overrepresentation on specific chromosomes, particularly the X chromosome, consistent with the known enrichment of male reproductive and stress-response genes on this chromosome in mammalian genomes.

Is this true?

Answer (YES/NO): NO